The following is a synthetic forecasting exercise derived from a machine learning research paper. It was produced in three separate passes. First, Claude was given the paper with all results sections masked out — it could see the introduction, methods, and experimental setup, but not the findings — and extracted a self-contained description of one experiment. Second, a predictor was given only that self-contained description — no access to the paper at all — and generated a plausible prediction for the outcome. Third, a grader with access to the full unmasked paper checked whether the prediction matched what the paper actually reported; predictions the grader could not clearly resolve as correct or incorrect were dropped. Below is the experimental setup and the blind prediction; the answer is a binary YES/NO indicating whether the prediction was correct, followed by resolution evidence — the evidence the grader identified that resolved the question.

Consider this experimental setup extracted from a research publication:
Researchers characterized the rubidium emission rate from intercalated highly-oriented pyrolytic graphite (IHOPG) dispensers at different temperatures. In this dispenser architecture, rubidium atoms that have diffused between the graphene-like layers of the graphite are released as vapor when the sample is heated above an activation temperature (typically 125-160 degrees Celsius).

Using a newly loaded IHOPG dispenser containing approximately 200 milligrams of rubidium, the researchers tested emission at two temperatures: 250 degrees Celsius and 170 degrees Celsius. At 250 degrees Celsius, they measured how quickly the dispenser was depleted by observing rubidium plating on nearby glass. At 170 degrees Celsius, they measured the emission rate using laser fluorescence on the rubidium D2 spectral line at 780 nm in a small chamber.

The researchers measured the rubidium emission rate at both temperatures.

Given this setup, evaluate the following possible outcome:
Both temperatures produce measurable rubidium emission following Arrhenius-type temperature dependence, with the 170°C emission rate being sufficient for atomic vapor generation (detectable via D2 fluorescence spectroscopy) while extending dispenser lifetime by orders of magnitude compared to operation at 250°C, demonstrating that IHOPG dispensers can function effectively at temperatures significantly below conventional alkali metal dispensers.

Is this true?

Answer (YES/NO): YES